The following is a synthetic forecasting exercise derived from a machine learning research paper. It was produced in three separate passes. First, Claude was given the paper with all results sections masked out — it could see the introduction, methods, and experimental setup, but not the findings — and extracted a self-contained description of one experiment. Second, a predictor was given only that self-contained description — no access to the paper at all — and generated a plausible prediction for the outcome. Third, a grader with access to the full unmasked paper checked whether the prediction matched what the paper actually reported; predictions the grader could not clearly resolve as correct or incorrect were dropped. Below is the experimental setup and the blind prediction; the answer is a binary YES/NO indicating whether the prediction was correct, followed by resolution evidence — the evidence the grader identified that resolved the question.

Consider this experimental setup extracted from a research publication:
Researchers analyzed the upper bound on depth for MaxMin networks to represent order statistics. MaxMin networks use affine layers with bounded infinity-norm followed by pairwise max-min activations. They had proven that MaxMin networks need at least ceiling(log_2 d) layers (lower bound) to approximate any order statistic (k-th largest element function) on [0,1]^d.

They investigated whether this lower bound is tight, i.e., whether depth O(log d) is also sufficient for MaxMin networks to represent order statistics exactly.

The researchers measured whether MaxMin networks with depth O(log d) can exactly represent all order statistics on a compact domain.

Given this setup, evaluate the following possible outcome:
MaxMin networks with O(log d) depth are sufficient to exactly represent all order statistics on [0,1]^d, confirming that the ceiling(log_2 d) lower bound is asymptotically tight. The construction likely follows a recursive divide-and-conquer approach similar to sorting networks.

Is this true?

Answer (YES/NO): YES